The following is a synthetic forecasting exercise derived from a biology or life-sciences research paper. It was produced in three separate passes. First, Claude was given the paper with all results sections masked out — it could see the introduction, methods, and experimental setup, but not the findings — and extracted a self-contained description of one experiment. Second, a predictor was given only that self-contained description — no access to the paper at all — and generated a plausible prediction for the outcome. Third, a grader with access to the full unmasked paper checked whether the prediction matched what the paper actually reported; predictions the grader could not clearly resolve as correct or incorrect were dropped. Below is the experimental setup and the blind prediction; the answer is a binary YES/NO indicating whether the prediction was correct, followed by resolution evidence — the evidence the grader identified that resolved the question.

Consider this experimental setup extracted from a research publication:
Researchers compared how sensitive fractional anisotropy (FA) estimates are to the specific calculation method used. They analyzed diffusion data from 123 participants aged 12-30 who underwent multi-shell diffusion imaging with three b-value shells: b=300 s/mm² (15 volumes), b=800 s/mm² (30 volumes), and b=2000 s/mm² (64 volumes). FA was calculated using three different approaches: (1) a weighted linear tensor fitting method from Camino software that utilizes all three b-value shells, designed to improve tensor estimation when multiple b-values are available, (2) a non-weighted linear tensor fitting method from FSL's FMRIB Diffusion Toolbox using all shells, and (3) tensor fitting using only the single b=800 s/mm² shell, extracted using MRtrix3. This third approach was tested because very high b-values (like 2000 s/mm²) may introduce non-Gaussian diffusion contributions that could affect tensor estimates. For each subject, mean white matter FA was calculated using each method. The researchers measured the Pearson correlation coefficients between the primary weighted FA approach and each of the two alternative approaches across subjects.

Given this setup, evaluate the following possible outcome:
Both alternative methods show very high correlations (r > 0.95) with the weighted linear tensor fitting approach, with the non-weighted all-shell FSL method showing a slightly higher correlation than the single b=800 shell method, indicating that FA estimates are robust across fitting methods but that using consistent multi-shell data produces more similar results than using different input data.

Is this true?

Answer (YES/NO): NO